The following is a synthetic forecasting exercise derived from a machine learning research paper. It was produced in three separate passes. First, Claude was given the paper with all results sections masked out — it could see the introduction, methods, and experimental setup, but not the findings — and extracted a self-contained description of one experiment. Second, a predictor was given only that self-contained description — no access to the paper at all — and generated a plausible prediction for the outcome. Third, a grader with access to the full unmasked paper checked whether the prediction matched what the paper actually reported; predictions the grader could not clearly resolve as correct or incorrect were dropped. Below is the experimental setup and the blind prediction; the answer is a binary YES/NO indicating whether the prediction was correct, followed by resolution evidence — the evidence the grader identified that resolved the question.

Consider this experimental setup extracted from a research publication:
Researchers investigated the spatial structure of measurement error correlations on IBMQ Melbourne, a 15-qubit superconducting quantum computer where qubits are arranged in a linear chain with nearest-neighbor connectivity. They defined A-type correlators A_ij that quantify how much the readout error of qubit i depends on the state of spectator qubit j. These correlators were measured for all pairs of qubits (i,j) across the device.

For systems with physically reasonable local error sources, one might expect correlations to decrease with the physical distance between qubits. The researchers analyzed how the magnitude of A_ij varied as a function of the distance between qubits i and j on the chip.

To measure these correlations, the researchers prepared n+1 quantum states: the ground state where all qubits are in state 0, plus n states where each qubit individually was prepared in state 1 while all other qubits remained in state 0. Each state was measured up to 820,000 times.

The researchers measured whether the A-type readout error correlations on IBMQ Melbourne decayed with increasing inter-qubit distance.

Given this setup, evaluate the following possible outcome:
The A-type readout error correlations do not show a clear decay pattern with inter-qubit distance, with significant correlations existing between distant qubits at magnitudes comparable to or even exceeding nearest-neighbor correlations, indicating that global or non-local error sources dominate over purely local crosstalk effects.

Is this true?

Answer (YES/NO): YES